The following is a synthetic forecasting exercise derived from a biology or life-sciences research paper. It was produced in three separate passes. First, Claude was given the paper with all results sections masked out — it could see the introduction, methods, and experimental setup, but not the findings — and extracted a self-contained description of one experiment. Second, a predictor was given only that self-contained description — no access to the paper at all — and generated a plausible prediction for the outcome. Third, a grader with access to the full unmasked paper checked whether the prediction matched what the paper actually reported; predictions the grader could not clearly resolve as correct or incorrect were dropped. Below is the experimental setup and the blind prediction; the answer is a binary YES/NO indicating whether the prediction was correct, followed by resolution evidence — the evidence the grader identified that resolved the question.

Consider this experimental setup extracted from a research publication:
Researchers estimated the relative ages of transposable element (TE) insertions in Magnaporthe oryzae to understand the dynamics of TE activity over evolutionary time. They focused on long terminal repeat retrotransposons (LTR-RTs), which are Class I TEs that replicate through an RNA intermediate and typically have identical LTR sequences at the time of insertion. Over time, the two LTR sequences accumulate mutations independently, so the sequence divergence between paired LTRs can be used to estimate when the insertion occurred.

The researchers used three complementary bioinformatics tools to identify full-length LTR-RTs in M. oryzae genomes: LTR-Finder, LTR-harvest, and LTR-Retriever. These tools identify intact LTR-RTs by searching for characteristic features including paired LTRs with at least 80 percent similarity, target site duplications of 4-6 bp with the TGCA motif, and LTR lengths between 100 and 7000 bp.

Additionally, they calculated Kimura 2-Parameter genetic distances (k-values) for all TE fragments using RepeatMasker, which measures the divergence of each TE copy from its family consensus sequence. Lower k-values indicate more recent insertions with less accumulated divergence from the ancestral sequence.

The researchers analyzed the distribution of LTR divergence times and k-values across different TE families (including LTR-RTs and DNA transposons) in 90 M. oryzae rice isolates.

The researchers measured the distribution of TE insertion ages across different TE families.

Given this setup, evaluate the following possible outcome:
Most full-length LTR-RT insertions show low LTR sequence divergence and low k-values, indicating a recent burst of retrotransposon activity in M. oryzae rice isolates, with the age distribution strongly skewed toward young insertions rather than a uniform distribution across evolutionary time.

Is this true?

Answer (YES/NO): YES